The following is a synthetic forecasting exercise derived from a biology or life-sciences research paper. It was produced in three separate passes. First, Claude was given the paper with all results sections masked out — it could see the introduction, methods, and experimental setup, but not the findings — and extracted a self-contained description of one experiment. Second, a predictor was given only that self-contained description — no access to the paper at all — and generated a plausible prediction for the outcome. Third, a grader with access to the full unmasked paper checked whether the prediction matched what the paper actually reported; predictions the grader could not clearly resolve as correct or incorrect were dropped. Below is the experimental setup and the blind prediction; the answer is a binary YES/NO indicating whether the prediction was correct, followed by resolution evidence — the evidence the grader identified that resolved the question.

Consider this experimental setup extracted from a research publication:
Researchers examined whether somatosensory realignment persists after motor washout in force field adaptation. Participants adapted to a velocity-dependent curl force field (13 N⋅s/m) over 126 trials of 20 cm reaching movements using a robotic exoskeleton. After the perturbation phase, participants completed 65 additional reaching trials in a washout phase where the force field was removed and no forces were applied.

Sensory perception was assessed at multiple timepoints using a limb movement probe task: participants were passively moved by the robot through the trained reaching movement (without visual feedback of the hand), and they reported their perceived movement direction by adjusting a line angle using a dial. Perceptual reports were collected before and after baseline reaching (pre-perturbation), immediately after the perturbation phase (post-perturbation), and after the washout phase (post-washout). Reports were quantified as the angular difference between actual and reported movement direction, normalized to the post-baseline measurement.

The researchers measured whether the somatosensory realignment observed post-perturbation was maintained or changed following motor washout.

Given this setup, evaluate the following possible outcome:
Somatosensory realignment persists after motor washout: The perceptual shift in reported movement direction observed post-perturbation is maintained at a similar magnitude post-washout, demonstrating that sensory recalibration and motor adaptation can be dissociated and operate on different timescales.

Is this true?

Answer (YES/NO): NO